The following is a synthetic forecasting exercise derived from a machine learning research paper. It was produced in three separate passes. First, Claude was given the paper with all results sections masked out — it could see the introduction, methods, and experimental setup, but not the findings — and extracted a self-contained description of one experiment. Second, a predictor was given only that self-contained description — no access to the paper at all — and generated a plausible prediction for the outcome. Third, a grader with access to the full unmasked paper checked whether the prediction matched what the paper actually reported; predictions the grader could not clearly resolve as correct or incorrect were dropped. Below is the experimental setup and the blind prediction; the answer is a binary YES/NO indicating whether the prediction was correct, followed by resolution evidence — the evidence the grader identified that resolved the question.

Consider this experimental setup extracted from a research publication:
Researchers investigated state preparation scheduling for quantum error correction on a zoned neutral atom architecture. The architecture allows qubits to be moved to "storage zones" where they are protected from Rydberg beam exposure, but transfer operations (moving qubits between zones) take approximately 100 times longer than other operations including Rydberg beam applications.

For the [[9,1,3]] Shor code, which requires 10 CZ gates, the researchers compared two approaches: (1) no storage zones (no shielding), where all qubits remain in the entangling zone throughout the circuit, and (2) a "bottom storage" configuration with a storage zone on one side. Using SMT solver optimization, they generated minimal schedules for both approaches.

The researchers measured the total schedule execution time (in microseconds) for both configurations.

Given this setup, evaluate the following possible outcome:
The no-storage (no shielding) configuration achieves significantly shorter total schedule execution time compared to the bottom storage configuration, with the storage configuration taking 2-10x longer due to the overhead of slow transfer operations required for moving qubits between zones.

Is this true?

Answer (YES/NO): YES